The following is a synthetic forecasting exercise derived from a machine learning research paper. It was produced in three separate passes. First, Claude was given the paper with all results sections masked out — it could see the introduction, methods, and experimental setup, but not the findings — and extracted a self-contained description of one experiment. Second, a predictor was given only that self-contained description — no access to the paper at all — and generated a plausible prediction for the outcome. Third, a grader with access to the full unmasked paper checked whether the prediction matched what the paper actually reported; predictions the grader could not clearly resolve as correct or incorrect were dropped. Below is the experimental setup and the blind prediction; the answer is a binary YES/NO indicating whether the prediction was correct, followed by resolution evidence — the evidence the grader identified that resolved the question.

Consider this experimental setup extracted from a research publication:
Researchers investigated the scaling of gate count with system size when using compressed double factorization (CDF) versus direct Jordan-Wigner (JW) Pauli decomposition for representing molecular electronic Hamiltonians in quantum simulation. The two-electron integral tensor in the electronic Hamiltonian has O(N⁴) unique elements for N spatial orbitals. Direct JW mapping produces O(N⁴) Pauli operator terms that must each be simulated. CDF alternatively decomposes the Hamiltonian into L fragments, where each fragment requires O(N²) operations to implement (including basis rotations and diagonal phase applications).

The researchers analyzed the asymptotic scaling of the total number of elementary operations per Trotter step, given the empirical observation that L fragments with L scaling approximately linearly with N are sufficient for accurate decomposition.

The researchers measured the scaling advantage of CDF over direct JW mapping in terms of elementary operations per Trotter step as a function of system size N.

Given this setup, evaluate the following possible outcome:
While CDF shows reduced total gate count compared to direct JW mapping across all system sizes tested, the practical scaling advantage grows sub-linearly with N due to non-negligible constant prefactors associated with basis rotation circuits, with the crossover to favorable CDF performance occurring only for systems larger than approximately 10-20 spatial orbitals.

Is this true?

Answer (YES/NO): NO